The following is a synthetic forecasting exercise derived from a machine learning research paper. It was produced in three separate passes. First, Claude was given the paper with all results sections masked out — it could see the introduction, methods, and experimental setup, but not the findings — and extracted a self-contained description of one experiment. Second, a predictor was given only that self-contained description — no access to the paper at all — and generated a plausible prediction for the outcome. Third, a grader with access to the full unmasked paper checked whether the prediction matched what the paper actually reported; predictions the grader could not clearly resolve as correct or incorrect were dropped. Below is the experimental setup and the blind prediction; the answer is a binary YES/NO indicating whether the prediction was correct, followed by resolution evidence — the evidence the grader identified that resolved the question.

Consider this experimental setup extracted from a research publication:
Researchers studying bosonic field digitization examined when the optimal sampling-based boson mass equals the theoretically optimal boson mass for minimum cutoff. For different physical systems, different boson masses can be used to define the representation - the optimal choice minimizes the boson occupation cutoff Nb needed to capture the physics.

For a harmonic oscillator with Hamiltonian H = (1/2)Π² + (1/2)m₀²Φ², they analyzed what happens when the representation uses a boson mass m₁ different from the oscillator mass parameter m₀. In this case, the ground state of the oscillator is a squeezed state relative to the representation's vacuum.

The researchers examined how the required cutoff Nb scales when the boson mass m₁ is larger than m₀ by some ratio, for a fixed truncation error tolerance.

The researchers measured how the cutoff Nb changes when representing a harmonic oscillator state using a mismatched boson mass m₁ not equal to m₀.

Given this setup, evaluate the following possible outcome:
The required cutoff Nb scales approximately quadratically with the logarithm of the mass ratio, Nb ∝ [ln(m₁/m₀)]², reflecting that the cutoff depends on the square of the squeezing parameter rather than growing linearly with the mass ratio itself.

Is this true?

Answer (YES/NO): NO